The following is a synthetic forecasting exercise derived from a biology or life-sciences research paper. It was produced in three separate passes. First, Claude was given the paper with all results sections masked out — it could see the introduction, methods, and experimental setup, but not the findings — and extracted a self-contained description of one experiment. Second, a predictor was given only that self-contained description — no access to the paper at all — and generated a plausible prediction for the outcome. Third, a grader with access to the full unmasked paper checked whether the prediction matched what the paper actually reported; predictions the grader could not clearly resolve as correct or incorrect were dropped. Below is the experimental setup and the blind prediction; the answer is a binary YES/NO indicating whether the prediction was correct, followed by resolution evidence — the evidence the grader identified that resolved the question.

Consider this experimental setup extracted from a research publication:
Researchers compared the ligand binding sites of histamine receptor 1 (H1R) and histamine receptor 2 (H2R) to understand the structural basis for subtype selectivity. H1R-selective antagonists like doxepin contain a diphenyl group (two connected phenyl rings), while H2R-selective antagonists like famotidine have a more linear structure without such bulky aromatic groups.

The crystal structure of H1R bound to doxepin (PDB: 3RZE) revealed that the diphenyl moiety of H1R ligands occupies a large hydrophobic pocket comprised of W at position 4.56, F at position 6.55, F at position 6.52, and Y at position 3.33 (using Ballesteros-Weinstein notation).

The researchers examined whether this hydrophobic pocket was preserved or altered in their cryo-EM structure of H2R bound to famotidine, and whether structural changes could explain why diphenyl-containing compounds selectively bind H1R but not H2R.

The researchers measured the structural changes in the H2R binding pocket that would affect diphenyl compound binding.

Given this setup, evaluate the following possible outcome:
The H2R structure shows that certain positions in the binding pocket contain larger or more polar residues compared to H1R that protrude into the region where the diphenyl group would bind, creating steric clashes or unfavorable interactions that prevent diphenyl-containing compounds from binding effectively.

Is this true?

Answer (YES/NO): NO